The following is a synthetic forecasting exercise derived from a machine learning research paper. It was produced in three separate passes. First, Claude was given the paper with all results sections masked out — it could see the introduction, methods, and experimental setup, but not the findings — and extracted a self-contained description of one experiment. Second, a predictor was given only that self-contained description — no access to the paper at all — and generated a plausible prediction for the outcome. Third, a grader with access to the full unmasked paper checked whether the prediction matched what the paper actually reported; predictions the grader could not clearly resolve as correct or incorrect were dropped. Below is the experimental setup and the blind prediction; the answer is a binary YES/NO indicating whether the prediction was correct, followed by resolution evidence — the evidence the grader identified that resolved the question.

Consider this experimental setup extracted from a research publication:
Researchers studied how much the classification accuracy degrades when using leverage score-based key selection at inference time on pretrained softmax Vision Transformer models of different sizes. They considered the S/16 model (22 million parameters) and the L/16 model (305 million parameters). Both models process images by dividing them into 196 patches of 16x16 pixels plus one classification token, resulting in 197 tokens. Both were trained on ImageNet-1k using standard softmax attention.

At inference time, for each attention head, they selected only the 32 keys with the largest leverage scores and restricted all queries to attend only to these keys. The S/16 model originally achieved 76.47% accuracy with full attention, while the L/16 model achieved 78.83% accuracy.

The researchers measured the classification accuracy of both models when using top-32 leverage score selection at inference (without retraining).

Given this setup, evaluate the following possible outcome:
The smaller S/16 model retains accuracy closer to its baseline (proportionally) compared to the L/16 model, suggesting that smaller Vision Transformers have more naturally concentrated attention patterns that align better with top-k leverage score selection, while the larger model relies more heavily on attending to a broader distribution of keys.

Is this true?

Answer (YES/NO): NO